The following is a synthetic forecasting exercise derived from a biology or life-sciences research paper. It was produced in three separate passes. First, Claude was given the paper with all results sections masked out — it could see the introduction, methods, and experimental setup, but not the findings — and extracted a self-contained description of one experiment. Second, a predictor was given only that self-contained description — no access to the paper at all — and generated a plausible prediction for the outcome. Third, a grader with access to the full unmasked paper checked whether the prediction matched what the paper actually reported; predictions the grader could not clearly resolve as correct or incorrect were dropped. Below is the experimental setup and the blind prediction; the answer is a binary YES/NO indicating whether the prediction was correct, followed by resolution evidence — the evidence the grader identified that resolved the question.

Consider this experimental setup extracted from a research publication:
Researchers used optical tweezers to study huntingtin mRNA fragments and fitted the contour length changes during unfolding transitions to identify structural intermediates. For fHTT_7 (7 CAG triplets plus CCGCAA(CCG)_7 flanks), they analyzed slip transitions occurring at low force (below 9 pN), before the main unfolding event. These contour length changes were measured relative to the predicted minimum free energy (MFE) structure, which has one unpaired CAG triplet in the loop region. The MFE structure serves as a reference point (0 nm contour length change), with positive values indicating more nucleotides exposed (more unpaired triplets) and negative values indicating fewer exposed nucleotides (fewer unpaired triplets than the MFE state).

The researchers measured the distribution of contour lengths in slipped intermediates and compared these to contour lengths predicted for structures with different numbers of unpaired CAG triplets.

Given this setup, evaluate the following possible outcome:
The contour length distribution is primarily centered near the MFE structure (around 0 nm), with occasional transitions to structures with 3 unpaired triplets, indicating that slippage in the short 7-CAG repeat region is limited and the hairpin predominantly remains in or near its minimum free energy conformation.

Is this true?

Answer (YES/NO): NO